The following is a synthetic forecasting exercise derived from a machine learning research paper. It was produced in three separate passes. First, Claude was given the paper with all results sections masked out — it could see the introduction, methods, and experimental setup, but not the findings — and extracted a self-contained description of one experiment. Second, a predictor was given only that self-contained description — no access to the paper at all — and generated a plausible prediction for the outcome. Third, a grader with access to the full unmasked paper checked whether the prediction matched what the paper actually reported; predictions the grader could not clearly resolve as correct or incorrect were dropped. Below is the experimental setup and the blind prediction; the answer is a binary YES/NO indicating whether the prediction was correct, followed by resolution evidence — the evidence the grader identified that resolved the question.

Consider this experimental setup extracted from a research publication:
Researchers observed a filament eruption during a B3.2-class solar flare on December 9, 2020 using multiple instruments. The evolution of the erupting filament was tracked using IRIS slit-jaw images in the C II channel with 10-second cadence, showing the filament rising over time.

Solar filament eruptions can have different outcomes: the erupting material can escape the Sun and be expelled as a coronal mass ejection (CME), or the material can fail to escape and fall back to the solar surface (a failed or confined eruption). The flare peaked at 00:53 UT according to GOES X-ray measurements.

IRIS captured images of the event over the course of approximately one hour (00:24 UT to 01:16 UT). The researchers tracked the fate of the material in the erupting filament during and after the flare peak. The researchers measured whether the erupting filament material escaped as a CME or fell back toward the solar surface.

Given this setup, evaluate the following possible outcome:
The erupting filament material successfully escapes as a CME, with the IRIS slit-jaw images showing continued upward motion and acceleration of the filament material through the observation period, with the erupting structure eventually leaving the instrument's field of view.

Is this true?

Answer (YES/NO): NO